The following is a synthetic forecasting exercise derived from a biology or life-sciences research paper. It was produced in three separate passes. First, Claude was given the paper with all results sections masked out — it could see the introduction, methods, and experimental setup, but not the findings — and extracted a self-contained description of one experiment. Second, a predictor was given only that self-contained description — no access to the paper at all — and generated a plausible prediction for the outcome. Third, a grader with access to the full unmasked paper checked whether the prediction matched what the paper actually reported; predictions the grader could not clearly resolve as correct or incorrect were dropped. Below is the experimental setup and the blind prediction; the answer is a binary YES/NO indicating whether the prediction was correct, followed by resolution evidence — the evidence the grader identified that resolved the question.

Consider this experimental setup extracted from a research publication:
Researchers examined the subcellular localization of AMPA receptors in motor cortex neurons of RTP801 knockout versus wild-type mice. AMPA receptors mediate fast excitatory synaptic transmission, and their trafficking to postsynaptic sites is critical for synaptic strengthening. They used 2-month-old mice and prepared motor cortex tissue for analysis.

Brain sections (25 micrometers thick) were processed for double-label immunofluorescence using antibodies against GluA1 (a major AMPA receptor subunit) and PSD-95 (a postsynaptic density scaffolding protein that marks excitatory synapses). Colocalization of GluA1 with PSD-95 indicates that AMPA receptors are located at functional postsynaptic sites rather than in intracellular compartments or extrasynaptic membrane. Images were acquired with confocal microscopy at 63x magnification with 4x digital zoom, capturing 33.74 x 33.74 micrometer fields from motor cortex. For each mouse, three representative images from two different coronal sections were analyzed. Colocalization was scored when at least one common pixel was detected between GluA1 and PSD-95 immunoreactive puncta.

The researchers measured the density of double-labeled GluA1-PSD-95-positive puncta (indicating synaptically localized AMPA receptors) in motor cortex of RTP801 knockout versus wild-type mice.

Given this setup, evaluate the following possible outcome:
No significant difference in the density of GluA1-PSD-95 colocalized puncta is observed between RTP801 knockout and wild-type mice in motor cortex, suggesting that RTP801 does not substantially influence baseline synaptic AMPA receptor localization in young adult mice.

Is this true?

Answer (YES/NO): NO